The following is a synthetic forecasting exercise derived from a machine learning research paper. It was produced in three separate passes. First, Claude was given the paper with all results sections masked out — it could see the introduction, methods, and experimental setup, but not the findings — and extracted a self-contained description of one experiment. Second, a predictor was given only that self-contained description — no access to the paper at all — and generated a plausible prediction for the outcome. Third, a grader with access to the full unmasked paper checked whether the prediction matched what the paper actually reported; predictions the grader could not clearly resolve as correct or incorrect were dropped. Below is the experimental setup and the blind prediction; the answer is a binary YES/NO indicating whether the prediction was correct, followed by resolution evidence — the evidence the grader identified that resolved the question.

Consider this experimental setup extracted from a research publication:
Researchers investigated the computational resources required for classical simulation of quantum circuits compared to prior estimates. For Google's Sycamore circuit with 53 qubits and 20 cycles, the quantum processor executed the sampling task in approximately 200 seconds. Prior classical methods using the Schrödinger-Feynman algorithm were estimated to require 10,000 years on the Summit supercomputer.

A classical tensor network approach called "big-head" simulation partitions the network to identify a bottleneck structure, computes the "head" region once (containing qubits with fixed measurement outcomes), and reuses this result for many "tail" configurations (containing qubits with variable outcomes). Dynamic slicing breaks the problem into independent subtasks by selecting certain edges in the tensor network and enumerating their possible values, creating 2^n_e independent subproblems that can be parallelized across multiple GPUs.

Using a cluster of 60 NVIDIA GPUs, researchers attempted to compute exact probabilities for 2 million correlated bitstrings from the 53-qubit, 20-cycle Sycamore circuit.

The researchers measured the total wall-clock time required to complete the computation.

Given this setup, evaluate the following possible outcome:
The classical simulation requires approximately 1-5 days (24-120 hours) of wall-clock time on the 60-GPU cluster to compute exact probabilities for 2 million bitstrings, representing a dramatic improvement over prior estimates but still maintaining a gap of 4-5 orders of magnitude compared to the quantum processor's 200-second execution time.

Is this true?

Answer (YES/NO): NO